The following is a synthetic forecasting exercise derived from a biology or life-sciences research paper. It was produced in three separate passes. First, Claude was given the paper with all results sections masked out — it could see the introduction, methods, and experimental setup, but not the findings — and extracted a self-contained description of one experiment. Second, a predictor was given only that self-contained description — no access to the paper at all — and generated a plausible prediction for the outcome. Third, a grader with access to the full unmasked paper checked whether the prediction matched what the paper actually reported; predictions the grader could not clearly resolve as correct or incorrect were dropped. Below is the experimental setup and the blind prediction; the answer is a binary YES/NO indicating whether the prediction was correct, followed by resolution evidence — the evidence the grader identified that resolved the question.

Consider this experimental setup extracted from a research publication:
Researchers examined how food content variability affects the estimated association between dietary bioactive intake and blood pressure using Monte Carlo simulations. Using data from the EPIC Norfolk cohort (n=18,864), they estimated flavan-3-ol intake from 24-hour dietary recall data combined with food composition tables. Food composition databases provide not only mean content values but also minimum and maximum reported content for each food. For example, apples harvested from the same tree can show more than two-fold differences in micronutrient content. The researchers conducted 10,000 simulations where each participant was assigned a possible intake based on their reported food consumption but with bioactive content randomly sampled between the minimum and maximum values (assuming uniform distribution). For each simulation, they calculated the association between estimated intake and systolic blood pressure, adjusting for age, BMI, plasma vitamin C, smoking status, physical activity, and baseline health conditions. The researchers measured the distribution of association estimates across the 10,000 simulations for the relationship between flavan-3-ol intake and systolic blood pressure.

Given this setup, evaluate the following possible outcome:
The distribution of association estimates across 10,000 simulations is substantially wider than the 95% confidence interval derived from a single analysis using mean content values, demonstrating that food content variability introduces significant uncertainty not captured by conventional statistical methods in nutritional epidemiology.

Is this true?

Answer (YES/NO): YES